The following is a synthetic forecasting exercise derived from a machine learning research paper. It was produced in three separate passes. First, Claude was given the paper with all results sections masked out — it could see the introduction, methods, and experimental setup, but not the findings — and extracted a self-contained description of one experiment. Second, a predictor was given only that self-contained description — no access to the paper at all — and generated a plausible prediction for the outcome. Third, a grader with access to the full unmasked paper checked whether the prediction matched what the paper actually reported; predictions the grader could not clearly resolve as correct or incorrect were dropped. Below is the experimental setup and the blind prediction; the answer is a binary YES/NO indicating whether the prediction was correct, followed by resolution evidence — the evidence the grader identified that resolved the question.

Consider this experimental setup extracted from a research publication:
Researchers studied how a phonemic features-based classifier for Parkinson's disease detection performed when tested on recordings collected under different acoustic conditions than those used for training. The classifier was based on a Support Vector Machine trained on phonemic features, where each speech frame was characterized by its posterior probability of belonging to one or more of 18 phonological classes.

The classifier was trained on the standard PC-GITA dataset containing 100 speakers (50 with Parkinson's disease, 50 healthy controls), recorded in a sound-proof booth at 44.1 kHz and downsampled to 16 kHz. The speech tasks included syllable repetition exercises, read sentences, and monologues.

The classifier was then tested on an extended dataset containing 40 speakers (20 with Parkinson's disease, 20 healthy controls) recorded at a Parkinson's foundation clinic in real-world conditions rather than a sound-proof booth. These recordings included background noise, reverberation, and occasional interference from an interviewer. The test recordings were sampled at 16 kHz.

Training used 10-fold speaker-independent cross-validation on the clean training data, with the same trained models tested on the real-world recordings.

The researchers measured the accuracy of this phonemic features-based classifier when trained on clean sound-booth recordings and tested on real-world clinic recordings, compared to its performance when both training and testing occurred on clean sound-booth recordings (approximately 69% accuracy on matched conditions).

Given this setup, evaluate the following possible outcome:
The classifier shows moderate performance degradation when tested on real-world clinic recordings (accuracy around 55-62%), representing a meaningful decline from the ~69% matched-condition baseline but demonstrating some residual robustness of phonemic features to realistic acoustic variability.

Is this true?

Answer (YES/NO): NO